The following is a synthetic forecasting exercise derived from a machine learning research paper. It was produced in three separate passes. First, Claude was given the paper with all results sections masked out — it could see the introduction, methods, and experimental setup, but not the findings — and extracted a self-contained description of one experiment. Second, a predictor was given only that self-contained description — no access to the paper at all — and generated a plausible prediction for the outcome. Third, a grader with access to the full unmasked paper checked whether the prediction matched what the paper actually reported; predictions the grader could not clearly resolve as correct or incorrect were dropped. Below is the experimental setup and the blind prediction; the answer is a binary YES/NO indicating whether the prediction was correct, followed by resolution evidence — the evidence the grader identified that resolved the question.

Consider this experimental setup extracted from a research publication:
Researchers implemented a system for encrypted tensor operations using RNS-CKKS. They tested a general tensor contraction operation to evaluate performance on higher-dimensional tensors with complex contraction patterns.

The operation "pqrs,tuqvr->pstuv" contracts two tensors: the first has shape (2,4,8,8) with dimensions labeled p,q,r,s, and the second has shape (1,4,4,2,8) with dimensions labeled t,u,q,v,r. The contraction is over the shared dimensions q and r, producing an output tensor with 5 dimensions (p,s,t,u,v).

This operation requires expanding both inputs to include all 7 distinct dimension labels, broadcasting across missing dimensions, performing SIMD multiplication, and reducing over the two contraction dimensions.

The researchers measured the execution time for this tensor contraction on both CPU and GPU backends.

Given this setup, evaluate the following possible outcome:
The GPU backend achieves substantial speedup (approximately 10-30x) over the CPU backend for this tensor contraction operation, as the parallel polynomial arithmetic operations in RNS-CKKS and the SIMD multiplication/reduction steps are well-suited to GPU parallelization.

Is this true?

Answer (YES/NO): NO